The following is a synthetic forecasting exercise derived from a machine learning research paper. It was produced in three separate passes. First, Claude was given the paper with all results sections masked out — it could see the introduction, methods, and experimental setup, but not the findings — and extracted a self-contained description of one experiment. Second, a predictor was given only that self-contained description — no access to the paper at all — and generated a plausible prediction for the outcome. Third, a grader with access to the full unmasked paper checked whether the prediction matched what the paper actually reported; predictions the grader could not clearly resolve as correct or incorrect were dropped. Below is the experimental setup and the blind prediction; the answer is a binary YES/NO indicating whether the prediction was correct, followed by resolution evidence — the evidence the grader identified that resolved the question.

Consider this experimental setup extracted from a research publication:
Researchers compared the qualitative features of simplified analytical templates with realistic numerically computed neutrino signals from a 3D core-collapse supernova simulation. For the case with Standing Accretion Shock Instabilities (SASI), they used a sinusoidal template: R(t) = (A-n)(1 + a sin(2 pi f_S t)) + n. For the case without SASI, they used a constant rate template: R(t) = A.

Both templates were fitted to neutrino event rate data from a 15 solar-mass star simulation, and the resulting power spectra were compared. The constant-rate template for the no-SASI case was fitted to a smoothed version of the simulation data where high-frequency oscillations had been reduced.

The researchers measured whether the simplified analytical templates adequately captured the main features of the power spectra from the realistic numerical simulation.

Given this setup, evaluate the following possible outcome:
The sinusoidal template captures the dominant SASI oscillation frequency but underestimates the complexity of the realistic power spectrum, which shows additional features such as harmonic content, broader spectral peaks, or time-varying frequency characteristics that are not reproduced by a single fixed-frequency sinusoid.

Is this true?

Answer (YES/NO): NO